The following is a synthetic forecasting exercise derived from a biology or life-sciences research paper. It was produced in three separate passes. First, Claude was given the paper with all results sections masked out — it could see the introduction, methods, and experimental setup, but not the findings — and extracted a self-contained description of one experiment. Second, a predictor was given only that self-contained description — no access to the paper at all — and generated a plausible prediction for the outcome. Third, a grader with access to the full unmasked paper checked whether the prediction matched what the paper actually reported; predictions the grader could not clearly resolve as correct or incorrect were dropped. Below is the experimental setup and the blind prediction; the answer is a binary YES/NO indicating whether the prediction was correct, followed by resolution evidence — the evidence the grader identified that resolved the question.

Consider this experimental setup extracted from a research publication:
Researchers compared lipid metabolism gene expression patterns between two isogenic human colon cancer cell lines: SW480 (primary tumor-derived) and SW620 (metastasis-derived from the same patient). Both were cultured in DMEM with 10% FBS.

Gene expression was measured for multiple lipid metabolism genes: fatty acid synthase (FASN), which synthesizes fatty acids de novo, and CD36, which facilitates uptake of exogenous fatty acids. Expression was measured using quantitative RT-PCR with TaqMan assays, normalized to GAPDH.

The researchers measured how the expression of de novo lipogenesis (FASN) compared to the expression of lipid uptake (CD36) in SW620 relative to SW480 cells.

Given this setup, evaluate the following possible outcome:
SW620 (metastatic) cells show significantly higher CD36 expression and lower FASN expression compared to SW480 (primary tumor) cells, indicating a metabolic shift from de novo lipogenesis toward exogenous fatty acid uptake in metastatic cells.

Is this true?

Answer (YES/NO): NO